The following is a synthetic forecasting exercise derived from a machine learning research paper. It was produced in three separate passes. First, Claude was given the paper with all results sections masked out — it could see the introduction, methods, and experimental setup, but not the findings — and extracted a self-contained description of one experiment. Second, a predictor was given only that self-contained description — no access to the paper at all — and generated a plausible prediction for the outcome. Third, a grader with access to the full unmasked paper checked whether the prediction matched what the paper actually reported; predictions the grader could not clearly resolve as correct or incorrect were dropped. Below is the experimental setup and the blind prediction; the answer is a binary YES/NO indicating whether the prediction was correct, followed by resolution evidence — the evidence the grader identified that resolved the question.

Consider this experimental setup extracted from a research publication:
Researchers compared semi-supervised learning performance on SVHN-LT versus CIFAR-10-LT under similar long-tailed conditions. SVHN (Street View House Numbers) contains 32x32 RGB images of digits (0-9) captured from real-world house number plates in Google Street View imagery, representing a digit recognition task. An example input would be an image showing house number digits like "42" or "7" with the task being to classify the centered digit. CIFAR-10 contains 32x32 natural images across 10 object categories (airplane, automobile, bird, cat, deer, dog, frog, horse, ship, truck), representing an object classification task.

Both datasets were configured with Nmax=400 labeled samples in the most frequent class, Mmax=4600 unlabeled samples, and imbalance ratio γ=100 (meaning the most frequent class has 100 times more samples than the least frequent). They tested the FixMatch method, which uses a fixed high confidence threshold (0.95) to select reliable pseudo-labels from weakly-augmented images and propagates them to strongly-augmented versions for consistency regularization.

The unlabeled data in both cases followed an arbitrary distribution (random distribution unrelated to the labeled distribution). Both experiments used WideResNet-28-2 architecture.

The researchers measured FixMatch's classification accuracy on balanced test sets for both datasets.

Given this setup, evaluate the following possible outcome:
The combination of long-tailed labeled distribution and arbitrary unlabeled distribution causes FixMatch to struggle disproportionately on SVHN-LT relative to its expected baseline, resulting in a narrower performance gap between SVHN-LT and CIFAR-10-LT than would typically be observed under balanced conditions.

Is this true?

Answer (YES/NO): NO